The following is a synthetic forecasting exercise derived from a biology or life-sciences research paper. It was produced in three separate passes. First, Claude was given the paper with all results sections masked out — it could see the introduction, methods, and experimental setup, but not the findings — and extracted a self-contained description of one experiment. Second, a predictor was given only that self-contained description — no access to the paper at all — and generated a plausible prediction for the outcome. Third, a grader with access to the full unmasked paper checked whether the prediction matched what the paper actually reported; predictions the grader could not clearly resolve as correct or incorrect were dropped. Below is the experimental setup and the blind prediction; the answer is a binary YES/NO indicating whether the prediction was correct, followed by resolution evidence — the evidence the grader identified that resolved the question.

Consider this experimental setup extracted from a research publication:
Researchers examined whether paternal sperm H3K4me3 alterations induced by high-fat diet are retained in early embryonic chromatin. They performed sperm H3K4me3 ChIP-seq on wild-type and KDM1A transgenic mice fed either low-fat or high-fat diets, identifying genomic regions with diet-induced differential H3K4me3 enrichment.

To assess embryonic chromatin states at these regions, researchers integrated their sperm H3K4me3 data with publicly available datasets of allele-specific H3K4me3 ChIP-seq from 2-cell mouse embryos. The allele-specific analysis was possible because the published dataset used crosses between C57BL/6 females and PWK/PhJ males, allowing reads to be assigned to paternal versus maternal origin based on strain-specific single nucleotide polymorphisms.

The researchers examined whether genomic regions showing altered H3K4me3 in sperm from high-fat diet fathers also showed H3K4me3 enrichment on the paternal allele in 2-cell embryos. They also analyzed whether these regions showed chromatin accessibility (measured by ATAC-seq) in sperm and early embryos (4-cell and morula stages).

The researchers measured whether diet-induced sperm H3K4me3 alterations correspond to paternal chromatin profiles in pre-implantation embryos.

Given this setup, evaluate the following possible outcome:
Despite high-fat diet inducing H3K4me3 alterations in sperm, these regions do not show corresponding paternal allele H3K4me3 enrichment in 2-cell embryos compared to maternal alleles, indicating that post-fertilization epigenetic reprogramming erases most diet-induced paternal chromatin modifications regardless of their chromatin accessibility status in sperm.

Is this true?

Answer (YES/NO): NO